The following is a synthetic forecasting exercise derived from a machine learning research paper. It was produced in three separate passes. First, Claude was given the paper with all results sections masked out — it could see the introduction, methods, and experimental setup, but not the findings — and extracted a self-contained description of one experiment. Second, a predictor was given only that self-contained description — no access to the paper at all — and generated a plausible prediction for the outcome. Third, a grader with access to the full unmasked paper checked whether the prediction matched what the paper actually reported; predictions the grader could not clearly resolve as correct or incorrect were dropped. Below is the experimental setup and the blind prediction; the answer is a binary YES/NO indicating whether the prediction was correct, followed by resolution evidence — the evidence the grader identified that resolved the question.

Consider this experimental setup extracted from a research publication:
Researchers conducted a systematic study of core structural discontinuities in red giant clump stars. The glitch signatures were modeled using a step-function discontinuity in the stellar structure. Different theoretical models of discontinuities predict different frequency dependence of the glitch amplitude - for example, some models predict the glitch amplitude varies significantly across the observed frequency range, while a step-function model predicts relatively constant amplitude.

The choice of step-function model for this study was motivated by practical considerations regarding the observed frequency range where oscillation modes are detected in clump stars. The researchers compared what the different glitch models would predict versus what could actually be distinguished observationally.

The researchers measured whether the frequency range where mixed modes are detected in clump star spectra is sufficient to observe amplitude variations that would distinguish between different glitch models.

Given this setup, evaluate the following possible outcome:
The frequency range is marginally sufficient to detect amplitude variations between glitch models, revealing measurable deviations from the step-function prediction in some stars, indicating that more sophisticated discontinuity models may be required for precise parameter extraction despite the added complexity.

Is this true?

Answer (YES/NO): NO